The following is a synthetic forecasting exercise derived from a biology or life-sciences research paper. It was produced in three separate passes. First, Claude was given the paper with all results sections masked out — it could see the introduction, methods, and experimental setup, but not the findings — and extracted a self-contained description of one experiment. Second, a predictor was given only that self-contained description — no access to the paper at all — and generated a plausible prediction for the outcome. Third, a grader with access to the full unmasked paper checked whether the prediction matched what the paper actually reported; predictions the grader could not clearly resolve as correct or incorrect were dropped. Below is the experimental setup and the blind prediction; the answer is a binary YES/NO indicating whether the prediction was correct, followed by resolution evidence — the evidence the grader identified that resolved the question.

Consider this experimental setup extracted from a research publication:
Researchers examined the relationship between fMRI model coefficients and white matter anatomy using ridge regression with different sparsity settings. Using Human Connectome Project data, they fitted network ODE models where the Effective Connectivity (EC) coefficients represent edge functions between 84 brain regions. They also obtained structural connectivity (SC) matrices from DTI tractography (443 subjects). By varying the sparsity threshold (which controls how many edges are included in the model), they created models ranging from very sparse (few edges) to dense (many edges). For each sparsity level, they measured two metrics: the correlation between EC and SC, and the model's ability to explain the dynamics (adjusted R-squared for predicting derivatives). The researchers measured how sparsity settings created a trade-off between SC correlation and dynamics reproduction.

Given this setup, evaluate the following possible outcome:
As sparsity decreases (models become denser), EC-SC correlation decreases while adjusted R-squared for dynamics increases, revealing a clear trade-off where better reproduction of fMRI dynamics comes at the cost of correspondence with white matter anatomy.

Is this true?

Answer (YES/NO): YES